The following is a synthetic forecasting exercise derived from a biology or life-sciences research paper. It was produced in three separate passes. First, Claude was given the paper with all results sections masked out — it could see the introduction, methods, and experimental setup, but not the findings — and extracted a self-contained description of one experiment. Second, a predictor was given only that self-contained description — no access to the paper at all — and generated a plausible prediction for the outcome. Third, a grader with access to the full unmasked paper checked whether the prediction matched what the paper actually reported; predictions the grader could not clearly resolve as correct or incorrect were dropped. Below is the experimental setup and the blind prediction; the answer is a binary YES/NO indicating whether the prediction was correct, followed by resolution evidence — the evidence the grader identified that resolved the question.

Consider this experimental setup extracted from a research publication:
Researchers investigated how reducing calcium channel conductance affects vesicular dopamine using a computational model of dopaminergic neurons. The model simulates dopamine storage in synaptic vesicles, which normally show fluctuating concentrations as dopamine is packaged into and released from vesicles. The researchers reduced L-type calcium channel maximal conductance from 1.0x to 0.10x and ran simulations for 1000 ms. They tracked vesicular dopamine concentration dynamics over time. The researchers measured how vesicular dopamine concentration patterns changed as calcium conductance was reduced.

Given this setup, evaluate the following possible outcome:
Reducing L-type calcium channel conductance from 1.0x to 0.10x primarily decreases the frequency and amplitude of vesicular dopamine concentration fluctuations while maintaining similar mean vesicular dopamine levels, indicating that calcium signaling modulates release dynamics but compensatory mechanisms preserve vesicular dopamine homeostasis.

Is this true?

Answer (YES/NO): NO